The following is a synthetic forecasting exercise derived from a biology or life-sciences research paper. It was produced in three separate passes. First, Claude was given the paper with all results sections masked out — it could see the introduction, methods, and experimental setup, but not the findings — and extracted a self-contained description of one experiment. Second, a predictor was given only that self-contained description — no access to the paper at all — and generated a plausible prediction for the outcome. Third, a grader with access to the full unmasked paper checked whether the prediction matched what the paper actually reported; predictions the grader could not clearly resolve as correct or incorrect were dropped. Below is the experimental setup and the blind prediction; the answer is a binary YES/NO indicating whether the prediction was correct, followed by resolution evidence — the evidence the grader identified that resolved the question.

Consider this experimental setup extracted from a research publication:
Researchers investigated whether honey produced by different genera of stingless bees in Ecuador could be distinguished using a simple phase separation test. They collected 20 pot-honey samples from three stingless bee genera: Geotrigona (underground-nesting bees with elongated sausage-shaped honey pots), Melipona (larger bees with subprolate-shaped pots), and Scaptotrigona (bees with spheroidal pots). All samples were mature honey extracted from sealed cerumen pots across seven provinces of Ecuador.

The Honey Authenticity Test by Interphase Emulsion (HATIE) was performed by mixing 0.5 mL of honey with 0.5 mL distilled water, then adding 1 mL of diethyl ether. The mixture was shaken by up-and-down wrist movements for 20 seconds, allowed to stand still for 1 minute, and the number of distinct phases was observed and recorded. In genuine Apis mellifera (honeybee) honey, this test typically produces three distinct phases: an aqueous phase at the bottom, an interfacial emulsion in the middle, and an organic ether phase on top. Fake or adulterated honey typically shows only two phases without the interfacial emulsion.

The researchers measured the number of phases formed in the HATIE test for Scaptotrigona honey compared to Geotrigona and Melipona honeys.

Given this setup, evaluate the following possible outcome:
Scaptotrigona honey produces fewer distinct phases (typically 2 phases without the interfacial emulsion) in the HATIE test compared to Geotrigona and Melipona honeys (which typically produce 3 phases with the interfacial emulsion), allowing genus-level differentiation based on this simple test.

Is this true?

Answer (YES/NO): NO